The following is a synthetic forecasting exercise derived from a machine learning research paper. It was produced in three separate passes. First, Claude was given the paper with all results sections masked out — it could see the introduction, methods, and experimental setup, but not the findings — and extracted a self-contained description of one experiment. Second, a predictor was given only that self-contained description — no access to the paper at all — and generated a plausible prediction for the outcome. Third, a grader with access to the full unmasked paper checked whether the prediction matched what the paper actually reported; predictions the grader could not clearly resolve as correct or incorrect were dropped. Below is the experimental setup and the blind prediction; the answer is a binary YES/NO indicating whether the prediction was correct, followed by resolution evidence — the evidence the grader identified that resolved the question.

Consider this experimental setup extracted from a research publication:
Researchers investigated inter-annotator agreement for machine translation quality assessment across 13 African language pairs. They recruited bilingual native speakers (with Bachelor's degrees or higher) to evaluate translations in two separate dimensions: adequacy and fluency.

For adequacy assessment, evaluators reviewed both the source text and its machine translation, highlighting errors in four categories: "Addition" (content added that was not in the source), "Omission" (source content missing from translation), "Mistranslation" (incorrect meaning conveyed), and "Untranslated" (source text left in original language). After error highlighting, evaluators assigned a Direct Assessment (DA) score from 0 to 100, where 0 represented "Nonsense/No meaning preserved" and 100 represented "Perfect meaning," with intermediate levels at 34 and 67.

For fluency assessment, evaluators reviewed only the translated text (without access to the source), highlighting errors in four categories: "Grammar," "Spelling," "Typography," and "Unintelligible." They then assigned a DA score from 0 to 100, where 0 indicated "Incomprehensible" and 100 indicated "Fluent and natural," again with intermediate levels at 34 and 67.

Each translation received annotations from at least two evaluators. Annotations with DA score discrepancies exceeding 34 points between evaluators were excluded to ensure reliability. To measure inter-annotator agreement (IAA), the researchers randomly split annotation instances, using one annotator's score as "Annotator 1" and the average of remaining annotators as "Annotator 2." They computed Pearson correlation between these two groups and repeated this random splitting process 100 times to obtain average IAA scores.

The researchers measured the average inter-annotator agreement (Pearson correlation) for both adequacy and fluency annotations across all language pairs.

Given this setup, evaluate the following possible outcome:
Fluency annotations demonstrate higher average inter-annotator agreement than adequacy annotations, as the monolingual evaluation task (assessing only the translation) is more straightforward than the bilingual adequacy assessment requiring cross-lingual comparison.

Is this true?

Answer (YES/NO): NO